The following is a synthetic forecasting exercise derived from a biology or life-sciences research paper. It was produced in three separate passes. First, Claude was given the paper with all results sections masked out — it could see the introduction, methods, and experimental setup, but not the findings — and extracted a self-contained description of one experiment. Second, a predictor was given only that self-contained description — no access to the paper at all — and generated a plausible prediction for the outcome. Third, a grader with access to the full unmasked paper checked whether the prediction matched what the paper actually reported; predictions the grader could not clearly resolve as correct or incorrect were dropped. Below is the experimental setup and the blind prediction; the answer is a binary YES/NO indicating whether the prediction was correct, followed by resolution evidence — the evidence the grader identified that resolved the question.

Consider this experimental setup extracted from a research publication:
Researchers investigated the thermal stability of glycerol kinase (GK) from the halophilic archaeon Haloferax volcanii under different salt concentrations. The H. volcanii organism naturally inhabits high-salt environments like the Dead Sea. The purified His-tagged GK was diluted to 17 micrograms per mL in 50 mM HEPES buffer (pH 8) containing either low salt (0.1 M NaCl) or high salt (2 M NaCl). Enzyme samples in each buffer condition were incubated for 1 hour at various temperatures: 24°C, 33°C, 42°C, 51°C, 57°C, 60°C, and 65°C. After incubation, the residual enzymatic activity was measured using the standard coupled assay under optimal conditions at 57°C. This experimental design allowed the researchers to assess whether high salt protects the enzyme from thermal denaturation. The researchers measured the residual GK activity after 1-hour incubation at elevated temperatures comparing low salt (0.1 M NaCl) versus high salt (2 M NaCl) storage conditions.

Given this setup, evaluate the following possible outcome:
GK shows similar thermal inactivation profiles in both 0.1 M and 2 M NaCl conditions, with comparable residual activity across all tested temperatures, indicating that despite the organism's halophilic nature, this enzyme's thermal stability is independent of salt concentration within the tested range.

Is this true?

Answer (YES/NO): NO